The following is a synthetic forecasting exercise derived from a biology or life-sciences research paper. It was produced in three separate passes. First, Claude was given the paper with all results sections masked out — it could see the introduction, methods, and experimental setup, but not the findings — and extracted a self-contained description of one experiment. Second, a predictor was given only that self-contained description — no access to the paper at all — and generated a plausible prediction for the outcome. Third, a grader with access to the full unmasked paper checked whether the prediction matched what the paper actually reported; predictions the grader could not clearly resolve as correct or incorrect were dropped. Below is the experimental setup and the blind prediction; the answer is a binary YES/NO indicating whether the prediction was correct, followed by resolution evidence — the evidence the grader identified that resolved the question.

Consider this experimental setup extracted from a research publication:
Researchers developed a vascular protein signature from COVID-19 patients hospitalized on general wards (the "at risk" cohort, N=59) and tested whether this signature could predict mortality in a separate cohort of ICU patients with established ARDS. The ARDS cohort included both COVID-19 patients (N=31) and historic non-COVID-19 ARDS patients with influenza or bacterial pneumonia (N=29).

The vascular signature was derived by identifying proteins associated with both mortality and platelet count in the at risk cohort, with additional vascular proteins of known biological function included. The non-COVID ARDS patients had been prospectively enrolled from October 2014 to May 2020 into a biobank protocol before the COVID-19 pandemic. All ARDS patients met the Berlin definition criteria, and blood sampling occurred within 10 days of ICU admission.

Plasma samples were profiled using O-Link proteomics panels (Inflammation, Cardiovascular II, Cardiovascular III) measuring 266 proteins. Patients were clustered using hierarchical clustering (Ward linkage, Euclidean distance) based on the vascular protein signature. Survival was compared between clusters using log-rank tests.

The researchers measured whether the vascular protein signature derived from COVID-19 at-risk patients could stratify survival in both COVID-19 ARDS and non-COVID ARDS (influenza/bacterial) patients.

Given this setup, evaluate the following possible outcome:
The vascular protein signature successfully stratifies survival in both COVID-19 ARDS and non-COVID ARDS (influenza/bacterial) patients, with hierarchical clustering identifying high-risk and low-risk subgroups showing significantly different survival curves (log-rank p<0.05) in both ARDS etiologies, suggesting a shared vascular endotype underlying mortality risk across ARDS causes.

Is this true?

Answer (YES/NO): NO